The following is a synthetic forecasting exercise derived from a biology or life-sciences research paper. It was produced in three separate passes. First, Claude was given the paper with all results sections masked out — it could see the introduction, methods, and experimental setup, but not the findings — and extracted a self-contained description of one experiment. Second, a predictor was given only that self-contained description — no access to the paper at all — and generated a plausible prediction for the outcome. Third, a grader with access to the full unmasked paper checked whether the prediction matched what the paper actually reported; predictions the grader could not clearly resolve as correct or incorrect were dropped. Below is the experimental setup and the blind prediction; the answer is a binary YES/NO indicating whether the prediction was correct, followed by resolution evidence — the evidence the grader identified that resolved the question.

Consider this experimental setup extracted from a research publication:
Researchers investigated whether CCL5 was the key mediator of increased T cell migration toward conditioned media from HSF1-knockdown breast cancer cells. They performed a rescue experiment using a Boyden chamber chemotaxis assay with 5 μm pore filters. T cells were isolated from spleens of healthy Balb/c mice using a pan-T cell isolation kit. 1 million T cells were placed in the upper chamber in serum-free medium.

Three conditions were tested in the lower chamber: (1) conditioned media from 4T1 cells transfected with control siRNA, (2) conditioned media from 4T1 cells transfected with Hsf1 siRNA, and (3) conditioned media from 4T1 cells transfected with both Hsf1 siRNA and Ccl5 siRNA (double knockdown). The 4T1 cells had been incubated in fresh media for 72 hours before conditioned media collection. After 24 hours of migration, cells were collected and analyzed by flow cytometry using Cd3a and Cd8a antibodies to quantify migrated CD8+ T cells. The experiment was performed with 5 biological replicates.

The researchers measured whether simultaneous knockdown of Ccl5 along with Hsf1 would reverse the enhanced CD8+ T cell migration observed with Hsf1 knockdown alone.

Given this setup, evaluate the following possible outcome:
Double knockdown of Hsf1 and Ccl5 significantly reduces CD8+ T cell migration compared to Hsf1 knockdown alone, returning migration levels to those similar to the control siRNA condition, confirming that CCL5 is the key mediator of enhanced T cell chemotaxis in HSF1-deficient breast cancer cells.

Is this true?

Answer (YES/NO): NO